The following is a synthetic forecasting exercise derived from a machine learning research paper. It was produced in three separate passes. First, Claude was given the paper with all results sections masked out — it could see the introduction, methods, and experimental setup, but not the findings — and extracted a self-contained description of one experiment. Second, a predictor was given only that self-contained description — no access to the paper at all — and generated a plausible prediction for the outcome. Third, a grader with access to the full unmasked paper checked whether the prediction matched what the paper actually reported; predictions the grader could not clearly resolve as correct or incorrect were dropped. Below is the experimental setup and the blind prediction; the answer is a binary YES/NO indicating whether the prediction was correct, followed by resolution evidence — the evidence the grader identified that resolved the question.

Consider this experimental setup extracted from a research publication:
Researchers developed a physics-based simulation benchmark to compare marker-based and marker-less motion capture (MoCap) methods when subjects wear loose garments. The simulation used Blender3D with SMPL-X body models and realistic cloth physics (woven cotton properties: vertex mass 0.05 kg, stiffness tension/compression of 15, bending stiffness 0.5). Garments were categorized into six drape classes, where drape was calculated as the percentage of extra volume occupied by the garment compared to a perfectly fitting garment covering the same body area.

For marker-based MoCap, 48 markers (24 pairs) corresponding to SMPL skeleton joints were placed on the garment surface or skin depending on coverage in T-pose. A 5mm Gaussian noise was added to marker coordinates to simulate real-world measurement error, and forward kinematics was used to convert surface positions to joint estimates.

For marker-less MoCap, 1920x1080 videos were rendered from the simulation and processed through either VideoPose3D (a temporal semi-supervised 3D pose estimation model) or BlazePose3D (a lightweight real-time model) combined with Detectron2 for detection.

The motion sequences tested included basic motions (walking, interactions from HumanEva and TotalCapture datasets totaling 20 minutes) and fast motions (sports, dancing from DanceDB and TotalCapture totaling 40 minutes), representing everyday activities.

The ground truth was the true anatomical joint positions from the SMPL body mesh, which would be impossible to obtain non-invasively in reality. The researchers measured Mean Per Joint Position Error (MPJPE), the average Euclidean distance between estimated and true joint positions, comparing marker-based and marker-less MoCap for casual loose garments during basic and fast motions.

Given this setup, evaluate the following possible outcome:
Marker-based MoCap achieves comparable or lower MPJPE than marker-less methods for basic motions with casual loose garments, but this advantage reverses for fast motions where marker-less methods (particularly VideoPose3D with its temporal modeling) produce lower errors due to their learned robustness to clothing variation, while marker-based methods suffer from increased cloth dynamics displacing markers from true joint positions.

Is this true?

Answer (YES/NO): NO